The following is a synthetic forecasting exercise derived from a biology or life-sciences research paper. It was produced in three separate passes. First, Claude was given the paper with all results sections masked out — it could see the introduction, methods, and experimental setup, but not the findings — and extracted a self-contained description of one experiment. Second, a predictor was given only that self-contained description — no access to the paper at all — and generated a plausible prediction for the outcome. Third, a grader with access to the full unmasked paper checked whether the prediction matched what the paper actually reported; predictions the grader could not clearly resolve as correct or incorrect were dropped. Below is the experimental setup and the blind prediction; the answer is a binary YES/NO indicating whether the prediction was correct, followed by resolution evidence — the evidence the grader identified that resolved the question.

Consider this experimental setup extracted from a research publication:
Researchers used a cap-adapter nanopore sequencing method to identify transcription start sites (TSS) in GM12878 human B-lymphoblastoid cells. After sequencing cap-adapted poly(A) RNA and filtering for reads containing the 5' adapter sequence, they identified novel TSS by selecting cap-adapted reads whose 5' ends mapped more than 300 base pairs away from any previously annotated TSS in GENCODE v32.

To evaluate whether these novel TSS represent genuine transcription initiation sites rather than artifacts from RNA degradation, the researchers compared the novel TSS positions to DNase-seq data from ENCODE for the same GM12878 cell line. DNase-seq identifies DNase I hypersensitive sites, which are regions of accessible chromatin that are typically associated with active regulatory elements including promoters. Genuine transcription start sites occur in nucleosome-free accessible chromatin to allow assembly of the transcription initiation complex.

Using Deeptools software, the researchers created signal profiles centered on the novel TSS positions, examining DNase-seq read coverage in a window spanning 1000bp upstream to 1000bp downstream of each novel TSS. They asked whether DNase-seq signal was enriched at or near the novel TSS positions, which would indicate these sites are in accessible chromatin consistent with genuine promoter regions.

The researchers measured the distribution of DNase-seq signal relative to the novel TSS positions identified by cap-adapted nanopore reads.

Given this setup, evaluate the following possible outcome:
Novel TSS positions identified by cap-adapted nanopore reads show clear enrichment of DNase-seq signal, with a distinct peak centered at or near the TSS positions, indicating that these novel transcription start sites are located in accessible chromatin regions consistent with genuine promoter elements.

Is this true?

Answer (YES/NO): YES